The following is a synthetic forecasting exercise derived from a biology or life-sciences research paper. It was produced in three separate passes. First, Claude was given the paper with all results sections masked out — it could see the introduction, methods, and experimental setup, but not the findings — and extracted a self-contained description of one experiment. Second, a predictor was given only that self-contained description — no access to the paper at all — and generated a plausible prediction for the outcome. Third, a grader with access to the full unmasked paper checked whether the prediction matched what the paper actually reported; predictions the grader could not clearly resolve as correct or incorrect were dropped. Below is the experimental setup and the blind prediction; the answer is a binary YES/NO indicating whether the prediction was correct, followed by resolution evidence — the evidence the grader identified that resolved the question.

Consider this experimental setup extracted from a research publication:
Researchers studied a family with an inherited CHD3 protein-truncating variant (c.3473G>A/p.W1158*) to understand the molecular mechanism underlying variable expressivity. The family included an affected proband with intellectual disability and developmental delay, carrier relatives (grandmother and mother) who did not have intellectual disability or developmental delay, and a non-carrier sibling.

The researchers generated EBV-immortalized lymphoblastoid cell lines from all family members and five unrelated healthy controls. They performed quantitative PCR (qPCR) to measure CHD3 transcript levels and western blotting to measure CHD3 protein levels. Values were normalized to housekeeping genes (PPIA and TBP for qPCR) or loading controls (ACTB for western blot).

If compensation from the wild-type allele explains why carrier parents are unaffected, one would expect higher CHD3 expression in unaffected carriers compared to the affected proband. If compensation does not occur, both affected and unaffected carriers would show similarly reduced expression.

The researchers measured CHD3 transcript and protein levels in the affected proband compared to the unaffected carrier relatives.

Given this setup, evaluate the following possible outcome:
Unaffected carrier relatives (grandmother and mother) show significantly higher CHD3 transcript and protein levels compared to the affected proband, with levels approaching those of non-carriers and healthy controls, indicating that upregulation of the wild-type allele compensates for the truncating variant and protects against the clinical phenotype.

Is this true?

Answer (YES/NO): NO